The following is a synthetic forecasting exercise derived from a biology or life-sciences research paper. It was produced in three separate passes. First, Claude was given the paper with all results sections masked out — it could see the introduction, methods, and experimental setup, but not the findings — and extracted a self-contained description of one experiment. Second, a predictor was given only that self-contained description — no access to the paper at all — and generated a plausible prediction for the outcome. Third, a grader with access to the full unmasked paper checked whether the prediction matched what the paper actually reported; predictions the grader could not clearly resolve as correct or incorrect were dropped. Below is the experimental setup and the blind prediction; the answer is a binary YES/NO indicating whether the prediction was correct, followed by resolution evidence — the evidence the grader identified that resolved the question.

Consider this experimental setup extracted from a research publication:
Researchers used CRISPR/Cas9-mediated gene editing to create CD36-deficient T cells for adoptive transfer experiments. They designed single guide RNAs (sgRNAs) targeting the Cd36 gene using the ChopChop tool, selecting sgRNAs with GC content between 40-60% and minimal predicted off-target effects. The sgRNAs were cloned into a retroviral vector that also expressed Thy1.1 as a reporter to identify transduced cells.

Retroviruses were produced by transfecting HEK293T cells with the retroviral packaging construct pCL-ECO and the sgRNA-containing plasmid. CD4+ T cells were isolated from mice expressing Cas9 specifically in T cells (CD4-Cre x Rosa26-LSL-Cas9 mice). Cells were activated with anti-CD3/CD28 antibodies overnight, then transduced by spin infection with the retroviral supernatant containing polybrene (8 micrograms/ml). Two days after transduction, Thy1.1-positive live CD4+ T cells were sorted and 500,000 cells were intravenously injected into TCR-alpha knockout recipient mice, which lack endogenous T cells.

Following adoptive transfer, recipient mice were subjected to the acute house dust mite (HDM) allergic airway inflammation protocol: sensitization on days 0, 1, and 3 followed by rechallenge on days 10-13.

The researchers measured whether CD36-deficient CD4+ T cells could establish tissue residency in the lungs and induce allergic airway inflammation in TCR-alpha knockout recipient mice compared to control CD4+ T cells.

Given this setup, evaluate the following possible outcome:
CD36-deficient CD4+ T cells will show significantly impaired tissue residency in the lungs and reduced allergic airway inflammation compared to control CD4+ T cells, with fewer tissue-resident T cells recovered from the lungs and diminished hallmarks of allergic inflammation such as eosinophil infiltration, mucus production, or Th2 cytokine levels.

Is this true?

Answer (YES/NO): NO